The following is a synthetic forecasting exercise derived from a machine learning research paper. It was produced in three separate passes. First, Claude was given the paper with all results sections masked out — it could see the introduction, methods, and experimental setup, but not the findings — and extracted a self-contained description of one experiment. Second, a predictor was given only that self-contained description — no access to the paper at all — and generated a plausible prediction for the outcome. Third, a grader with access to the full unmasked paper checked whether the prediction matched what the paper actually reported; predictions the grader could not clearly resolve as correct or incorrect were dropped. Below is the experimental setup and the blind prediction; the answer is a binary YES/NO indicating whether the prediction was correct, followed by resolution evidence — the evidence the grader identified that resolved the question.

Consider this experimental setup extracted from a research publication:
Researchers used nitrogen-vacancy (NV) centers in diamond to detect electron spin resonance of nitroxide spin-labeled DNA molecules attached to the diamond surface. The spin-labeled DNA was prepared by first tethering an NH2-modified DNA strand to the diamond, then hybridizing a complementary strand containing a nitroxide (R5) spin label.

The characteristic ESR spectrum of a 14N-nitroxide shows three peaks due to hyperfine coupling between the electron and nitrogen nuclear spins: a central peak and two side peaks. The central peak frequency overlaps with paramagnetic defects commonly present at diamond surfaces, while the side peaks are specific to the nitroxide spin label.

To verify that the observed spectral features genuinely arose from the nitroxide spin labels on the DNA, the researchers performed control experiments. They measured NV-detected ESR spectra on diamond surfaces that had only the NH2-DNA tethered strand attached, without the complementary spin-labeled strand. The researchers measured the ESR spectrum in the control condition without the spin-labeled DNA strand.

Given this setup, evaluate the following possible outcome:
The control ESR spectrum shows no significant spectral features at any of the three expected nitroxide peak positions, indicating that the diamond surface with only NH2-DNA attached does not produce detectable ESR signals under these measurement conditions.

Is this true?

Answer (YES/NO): NO